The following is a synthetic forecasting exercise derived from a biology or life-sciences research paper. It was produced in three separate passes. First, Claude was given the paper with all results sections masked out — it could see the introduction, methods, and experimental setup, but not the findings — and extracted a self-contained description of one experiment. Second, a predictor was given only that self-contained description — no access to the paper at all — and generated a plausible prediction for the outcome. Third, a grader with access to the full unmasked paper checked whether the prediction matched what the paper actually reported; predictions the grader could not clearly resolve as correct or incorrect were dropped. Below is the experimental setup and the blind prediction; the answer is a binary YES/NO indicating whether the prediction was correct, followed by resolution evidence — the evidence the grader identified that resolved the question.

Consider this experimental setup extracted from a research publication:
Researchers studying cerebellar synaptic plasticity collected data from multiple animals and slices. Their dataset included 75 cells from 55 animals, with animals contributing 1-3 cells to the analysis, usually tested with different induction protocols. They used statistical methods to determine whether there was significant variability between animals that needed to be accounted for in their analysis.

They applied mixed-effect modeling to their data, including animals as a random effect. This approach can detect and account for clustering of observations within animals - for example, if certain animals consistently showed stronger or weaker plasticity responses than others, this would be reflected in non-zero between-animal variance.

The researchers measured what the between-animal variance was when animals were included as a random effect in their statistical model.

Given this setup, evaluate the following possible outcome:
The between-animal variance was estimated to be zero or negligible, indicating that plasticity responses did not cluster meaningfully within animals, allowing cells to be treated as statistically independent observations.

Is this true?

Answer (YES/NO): YES